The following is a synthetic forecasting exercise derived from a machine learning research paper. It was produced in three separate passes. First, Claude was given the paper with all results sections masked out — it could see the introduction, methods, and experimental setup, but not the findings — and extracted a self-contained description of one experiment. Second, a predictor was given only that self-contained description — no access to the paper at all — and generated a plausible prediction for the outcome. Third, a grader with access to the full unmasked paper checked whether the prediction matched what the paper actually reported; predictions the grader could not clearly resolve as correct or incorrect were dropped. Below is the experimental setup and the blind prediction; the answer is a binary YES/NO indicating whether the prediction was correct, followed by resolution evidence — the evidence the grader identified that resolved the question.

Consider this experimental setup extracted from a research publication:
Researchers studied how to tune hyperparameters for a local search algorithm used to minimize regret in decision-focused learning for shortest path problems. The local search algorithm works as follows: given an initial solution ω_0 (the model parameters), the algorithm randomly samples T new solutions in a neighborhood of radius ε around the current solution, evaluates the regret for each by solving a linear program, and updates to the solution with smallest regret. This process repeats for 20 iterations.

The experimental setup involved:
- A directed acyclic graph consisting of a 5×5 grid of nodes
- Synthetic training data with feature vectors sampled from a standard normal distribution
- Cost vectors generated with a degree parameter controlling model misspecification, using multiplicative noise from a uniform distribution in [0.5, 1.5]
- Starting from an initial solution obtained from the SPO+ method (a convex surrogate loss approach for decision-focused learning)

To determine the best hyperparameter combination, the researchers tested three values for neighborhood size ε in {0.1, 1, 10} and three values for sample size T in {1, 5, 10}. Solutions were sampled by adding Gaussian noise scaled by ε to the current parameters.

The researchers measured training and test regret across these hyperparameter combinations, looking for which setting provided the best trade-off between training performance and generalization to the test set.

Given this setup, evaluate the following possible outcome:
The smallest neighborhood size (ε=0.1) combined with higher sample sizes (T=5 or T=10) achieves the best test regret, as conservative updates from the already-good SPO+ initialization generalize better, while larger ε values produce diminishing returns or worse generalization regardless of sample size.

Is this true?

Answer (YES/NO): NO